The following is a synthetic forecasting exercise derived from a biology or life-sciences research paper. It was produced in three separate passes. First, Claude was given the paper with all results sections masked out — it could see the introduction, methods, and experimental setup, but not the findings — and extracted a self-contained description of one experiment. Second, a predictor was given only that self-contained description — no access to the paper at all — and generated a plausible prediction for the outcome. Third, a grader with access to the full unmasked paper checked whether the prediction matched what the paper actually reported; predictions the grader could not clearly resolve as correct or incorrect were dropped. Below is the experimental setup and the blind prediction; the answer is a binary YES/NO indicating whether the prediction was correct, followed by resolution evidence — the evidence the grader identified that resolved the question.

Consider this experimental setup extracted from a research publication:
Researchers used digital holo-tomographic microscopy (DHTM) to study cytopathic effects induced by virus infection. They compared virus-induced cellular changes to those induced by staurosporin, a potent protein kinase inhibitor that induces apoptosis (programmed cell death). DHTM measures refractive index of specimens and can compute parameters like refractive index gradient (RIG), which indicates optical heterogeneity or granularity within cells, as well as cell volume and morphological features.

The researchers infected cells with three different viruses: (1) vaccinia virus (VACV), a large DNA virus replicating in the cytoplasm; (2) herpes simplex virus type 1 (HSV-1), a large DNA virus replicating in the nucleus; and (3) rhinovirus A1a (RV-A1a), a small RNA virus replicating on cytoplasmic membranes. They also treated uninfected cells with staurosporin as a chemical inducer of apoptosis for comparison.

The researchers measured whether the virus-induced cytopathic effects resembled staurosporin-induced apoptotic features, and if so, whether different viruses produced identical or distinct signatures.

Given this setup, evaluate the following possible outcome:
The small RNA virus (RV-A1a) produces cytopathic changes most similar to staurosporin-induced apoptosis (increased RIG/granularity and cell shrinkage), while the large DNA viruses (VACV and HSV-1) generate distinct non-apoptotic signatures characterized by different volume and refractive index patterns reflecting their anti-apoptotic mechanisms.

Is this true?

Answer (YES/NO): NO